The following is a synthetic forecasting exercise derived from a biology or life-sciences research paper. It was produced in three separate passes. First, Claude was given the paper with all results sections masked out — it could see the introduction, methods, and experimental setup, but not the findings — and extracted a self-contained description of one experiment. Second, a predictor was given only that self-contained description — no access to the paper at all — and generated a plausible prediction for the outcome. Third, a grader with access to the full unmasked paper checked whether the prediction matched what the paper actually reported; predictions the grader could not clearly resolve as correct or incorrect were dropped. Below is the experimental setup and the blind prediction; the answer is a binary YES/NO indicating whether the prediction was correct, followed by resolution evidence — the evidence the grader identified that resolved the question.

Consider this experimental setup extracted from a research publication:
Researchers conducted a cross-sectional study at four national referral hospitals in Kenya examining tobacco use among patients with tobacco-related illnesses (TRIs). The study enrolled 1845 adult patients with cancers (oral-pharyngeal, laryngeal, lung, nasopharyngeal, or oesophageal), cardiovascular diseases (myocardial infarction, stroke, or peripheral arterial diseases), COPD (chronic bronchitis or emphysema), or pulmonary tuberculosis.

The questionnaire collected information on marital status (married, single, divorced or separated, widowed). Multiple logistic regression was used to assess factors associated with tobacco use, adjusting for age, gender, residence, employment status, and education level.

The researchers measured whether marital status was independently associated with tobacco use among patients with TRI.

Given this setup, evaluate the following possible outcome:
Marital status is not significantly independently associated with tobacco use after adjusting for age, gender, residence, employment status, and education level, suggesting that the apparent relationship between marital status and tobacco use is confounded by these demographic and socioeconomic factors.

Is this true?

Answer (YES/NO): NO